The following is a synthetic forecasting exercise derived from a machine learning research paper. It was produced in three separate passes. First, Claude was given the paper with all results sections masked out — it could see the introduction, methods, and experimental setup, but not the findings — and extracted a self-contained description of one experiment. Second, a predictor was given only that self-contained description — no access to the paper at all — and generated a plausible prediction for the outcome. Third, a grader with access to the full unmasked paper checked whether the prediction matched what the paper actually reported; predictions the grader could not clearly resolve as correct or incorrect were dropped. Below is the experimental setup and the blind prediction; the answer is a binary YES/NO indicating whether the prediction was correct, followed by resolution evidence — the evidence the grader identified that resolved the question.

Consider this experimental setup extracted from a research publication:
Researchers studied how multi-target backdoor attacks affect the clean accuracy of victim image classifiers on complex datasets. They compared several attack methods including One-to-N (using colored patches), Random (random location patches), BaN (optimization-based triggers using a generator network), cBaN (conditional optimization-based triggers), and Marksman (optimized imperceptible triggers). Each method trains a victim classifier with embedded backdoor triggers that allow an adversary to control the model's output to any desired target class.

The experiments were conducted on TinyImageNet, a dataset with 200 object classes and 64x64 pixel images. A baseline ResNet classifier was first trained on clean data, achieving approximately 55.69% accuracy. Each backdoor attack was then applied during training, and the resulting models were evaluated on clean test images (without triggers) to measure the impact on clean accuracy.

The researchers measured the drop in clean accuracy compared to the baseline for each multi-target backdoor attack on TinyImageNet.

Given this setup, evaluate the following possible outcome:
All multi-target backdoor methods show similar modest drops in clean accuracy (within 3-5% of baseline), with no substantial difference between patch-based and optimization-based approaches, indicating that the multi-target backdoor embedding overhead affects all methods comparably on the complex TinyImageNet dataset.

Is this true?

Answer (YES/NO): NO